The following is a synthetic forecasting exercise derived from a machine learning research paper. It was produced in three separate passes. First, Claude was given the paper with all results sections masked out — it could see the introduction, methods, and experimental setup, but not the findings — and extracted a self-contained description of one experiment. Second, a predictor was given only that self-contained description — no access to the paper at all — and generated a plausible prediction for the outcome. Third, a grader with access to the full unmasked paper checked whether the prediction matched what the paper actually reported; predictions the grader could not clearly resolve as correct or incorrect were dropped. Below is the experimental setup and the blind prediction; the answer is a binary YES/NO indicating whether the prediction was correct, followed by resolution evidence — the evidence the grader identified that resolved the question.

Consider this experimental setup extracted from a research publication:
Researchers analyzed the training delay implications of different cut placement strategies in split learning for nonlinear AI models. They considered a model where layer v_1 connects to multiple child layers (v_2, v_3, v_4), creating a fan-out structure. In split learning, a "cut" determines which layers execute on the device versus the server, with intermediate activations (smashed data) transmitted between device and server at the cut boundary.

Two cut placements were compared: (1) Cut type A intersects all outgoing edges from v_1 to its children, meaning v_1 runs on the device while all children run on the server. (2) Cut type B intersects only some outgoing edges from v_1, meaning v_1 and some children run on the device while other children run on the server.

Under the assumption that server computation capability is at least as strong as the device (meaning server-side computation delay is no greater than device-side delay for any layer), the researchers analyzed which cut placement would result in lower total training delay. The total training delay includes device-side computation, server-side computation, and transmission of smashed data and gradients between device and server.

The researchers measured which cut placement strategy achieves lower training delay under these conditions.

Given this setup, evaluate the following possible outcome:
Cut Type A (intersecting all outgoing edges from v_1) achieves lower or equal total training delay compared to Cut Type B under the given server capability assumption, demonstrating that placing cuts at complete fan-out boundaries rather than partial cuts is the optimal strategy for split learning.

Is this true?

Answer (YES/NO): YES